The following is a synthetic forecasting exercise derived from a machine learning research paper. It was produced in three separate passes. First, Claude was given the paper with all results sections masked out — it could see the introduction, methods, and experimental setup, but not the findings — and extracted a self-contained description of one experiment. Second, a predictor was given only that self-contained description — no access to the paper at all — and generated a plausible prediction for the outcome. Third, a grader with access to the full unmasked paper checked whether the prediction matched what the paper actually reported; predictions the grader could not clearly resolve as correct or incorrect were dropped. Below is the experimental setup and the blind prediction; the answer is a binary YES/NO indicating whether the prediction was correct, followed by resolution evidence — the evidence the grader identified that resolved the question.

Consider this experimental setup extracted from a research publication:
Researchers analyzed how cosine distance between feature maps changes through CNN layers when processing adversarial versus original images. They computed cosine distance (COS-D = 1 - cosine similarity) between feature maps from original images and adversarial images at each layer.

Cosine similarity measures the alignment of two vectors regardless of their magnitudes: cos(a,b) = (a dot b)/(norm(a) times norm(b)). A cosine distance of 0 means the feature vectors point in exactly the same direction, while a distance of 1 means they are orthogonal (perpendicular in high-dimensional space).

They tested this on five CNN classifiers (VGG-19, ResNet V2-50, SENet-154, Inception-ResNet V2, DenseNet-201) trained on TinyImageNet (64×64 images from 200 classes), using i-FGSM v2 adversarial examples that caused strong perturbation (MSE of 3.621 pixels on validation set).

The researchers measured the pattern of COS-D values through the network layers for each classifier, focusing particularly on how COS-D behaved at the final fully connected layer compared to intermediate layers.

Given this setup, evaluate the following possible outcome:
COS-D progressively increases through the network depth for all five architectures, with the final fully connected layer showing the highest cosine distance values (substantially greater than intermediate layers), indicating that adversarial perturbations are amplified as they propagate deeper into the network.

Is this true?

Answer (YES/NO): NO